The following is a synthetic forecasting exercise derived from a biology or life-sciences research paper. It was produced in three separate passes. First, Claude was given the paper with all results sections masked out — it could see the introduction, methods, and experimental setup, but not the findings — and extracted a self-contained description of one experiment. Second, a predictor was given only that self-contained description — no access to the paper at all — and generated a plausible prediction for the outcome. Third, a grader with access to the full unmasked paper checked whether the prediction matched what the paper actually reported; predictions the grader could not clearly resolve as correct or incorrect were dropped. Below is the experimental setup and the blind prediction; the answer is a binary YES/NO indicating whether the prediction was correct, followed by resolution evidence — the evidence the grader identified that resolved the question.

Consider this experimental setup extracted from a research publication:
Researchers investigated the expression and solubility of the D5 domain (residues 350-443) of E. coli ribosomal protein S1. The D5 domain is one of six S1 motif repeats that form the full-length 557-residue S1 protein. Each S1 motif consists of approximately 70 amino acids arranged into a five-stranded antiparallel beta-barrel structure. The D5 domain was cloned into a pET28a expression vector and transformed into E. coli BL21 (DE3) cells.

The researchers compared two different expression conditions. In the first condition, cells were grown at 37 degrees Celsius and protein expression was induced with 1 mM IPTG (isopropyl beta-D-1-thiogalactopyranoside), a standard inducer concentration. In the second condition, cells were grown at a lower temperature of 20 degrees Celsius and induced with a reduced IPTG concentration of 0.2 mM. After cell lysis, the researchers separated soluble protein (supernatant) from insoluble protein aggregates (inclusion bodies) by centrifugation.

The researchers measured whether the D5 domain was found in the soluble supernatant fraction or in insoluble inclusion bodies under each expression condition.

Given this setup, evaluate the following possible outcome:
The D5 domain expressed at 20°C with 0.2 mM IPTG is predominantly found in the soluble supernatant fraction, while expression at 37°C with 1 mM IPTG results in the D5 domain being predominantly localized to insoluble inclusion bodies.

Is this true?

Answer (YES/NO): NO